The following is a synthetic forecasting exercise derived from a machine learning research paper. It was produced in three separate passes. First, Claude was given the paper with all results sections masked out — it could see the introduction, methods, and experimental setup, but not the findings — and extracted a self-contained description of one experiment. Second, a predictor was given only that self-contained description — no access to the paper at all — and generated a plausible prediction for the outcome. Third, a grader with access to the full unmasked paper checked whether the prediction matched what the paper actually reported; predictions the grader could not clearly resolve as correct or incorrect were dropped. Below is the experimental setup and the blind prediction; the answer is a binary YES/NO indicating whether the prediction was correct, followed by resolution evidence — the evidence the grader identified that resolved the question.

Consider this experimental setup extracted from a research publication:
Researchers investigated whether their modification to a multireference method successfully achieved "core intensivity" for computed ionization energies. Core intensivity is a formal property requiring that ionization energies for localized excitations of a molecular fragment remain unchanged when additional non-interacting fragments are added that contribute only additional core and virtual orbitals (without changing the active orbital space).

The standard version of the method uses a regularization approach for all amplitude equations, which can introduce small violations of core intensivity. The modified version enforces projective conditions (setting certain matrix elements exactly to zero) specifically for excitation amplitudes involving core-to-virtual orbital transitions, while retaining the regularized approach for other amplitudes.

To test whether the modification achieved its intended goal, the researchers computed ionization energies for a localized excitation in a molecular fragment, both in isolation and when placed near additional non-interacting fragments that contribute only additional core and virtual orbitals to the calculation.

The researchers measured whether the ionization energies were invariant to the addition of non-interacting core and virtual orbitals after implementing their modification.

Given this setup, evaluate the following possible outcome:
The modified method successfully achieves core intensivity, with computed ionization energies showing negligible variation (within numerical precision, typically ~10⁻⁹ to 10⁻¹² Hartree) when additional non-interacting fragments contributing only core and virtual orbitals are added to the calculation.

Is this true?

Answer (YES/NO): YES